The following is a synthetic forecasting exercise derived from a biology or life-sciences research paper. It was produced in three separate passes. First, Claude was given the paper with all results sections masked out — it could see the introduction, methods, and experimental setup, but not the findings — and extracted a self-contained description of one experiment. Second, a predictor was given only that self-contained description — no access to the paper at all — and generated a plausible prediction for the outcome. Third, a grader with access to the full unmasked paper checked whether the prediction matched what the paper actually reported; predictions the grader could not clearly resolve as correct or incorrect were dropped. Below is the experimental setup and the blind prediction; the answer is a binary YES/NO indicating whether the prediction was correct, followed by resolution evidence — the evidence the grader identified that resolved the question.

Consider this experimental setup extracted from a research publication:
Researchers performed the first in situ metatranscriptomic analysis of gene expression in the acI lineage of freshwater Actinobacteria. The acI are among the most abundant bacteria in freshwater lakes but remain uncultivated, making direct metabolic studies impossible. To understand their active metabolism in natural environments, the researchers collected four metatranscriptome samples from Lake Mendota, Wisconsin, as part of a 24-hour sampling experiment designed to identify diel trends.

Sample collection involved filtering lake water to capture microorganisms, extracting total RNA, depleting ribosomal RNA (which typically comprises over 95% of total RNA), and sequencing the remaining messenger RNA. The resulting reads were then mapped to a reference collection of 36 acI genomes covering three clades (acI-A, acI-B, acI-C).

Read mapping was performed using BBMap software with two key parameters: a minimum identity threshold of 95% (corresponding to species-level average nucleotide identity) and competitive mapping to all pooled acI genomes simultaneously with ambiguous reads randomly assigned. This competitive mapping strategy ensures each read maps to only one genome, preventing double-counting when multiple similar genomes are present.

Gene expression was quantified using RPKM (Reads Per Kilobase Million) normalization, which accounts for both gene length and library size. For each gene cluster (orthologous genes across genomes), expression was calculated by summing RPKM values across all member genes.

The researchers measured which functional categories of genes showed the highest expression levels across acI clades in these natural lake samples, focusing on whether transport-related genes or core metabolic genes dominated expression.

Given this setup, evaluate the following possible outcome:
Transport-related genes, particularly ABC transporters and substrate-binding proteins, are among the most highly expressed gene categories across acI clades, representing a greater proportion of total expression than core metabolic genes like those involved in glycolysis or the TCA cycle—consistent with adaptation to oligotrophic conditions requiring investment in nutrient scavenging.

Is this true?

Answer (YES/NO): YES